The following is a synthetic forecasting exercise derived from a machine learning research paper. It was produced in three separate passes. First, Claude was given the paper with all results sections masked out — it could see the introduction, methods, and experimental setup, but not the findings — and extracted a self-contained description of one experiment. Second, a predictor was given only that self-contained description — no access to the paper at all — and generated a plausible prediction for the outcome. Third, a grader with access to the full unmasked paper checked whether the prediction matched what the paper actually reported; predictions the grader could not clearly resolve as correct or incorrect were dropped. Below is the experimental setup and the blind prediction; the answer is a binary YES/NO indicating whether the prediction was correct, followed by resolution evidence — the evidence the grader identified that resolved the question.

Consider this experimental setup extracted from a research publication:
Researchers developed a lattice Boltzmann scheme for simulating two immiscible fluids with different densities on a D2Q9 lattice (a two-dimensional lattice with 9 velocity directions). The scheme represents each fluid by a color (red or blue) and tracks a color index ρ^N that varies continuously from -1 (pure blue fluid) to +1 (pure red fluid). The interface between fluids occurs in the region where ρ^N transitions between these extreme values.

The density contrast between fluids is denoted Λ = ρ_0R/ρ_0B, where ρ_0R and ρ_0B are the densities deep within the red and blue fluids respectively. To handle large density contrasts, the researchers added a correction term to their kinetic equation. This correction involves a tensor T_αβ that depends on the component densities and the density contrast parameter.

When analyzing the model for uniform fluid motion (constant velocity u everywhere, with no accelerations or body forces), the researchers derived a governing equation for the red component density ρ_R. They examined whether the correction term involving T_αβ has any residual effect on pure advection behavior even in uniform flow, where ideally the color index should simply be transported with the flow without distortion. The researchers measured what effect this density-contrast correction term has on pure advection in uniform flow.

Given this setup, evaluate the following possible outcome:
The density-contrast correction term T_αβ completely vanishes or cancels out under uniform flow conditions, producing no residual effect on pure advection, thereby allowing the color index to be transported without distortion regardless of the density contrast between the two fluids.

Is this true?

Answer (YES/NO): NO